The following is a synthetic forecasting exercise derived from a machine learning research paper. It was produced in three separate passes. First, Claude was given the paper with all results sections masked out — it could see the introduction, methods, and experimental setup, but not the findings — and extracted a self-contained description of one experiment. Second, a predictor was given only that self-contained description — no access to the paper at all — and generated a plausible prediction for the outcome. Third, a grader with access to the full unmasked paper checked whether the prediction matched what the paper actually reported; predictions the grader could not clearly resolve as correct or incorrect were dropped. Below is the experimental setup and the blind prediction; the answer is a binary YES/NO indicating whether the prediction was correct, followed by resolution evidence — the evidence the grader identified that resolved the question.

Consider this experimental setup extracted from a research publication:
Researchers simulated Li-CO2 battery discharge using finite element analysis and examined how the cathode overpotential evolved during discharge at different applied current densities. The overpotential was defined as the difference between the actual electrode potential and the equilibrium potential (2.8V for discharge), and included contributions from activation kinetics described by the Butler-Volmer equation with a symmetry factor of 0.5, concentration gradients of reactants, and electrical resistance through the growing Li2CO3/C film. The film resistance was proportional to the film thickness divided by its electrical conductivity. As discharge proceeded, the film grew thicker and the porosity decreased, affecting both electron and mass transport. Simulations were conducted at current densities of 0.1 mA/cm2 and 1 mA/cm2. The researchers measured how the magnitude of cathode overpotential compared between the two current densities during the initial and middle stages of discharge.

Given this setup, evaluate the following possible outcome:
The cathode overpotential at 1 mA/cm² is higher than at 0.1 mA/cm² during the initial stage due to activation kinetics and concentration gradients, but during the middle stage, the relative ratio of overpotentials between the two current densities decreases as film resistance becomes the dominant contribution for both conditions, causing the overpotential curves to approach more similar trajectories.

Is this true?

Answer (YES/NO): NO